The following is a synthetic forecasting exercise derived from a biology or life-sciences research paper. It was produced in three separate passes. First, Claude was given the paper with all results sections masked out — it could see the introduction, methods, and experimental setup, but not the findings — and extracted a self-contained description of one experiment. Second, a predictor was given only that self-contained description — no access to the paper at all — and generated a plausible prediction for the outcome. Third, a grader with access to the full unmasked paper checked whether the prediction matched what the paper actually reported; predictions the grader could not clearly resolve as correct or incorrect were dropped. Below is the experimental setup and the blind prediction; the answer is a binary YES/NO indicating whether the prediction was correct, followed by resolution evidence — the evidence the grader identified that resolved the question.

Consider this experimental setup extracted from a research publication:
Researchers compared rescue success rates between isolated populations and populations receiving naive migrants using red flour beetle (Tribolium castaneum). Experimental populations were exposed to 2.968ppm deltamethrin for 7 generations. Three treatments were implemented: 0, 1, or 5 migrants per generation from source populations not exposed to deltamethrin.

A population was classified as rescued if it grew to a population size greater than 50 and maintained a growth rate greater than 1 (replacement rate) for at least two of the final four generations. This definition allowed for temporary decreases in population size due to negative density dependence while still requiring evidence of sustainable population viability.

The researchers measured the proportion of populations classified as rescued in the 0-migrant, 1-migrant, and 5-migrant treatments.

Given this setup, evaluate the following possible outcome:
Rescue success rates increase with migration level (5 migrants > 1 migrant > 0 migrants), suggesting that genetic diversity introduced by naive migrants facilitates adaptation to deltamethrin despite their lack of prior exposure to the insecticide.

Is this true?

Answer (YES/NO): NO